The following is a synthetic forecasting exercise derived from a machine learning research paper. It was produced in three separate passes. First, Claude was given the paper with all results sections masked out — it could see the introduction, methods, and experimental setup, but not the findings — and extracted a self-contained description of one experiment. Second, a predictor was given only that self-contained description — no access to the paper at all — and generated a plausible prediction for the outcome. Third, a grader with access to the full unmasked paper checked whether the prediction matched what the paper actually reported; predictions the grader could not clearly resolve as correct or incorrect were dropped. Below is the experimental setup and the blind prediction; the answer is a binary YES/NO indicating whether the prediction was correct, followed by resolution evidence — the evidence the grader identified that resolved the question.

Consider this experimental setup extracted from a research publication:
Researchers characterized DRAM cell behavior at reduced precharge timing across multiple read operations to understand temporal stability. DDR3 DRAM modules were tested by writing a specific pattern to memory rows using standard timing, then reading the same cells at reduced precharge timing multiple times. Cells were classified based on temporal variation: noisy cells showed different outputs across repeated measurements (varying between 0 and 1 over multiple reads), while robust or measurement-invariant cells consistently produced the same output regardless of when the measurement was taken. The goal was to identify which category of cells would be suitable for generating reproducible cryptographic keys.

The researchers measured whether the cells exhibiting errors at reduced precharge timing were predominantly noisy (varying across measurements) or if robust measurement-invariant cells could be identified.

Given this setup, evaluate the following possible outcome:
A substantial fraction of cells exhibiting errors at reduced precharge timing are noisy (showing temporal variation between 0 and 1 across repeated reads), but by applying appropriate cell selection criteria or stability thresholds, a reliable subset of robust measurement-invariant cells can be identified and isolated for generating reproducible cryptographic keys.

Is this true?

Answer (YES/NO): NO